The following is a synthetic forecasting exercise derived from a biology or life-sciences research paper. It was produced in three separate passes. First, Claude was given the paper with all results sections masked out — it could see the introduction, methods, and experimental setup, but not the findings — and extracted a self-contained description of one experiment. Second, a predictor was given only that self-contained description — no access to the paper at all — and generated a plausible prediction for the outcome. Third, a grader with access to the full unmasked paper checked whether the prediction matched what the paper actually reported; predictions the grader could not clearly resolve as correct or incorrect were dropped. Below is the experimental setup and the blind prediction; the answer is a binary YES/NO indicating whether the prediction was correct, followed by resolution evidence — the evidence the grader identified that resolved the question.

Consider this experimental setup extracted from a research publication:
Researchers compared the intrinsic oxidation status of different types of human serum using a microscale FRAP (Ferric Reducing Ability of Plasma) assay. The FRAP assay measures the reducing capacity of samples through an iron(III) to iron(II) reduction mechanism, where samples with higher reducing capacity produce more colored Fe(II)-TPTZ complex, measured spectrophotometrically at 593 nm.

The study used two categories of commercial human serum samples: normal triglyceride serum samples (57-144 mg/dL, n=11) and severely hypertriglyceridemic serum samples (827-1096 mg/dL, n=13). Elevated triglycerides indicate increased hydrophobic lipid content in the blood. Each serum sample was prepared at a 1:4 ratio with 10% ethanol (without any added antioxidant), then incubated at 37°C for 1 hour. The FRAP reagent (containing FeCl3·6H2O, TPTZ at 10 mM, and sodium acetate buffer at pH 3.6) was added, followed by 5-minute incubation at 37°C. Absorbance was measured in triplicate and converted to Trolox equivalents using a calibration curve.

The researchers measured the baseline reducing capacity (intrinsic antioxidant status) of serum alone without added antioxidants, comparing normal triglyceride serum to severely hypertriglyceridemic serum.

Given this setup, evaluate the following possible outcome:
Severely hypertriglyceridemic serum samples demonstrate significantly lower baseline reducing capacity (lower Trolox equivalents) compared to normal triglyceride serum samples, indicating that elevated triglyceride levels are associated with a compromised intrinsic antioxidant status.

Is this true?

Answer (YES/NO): NO